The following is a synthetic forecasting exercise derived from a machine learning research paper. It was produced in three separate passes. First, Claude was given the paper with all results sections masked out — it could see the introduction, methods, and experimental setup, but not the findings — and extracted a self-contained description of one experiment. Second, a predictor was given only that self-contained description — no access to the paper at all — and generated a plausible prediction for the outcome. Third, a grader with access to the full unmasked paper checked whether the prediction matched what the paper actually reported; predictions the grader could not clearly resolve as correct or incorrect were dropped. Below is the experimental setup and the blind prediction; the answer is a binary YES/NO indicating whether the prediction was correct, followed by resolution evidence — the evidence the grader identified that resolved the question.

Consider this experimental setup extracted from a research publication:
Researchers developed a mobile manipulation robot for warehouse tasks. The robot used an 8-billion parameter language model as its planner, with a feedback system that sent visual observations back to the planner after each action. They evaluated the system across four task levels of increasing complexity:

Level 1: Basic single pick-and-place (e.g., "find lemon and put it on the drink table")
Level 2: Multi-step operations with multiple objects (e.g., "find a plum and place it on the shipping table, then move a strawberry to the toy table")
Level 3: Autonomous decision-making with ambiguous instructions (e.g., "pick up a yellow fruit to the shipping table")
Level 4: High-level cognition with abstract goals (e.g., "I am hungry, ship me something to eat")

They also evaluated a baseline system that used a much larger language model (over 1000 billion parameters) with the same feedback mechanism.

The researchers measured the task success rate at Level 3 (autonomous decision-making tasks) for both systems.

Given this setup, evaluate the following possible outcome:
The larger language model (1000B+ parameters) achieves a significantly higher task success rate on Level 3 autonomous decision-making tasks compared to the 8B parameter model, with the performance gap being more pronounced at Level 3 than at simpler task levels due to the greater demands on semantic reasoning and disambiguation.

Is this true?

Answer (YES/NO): YES